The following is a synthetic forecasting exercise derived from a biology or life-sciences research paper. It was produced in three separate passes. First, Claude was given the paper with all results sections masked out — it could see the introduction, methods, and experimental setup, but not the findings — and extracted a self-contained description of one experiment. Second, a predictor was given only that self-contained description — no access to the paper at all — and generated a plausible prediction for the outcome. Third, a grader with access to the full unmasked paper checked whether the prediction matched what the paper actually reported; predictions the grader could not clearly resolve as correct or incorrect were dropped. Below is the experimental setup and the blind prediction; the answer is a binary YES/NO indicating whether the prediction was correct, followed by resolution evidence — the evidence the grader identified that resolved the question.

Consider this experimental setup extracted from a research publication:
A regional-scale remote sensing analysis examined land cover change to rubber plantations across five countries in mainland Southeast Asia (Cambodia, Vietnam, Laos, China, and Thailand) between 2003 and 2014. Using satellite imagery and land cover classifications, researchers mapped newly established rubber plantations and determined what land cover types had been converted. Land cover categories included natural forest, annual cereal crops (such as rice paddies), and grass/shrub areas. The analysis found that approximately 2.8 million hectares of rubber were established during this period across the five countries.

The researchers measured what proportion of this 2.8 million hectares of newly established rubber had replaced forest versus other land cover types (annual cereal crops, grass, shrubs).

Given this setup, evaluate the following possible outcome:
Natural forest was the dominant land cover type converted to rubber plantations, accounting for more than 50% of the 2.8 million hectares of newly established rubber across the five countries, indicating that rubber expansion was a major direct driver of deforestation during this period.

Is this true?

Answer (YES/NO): YES